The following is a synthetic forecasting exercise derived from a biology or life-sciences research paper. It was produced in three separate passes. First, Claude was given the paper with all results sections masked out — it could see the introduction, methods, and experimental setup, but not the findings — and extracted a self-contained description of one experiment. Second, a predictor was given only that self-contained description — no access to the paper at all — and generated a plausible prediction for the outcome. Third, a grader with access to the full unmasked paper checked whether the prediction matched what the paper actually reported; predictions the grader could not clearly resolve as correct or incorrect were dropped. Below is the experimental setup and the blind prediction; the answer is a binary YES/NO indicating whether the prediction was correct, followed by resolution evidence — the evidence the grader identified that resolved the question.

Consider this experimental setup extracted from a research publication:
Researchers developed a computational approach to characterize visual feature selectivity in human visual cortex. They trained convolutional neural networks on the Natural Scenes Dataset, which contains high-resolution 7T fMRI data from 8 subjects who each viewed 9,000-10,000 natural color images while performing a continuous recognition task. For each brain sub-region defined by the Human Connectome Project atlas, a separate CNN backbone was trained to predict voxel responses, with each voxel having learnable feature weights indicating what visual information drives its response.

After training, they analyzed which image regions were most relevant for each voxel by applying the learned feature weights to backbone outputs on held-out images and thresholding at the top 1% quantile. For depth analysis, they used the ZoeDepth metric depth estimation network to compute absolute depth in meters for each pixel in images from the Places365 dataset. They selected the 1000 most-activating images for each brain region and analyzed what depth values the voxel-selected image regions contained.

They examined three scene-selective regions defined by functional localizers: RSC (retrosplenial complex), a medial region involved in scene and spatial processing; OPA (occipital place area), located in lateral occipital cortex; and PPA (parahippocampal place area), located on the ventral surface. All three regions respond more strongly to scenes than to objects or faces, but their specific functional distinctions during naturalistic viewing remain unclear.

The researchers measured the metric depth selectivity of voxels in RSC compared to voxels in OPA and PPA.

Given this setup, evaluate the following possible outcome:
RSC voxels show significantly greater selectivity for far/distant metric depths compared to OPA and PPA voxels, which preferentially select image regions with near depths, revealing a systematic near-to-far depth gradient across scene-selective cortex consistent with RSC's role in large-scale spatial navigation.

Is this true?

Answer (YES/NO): YES